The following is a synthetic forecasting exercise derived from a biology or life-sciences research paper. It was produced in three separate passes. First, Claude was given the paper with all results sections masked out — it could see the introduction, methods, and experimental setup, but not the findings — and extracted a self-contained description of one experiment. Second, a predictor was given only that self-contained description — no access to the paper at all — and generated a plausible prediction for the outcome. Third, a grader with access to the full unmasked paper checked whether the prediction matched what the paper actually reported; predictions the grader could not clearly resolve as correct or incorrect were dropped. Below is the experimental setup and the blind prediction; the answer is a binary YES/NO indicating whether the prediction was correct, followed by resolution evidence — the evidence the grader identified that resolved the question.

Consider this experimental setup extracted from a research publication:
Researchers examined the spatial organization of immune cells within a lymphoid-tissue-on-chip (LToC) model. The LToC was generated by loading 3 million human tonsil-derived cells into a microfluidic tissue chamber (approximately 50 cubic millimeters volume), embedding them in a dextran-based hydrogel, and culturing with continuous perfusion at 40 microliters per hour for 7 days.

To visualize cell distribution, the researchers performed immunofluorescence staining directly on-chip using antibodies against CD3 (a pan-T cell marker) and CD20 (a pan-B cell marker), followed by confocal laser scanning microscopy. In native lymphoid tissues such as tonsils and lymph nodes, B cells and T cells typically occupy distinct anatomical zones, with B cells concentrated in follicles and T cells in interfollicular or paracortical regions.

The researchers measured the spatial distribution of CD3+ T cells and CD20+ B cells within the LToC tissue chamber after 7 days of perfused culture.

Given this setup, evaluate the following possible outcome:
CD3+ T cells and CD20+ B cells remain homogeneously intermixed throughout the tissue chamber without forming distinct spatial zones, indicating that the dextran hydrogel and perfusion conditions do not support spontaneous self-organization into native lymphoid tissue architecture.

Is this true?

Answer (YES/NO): NO